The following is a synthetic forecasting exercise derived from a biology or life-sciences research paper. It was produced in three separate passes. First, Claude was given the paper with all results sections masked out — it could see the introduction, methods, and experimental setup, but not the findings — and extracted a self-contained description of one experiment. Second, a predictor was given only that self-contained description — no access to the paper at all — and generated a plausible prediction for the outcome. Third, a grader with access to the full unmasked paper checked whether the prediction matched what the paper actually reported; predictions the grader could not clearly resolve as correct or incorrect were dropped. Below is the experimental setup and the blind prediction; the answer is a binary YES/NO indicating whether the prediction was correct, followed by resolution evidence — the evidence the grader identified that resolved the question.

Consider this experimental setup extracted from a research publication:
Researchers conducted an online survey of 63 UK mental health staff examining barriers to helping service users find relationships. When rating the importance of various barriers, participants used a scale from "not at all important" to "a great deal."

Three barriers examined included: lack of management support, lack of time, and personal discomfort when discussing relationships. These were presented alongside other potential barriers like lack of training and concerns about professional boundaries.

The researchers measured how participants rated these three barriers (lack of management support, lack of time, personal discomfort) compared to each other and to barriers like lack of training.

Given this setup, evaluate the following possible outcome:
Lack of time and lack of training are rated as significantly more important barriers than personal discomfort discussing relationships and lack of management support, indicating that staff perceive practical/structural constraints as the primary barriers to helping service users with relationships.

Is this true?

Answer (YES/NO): NO